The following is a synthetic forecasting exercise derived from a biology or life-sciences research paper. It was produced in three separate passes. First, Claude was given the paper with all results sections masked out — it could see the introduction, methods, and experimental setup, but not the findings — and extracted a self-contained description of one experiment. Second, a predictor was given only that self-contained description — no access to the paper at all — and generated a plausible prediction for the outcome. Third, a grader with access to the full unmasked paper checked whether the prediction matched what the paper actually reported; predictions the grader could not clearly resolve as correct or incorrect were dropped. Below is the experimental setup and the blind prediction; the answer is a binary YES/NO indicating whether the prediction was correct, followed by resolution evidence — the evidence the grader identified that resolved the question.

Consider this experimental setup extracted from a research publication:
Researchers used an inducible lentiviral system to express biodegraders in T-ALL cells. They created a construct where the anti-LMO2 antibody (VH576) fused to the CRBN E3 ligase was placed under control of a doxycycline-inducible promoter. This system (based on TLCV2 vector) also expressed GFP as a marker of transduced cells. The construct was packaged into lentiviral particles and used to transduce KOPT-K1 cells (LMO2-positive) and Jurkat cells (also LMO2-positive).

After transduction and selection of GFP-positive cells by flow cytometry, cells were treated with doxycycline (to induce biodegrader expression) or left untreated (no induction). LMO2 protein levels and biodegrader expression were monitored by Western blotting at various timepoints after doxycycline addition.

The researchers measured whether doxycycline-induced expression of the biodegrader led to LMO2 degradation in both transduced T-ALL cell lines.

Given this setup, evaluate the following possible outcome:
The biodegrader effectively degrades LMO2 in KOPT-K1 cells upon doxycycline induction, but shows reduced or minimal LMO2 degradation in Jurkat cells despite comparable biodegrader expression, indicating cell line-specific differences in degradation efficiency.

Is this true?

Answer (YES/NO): NO